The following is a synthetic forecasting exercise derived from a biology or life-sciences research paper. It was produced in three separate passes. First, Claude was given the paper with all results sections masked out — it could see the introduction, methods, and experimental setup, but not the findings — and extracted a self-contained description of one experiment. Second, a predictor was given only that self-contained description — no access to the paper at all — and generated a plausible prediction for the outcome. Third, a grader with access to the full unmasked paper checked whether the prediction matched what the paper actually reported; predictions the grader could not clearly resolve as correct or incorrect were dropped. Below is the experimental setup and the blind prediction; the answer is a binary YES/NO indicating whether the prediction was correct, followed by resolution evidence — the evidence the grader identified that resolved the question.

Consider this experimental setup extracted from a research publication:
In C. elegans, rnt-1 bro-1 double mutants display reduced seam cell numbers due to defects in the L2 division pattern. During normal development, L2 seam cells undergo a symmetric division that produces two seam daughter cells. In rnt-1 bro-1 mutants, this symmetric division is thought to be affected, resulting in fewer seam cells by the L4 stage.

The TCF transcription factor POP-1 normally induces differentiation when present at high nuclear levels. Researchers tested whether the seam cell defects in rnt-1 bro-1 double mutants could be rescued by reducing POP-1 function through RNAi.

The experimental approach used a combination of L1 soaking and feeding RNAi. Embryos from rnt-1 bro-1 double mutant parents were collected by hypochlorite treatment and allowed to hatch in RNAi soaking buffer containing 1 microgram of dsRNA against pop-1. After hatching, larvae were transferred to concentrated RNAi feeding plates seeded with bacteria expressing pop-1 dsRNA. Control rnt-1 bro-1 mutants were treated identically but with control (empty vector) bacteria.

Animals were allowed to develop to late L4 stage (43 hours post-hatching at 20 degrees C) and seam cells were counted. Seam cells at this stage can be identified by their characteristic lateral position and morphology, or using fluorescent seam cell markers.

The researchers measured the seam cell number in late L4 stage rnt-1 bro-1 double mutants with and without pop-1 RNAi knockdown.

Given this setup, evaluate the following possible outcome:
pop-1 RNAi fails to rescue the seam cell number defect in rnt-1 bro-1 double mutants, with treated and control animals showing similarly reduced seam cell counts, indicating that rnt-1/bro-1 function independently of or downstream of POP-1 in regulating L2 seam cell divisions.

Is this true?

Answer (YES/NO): NO